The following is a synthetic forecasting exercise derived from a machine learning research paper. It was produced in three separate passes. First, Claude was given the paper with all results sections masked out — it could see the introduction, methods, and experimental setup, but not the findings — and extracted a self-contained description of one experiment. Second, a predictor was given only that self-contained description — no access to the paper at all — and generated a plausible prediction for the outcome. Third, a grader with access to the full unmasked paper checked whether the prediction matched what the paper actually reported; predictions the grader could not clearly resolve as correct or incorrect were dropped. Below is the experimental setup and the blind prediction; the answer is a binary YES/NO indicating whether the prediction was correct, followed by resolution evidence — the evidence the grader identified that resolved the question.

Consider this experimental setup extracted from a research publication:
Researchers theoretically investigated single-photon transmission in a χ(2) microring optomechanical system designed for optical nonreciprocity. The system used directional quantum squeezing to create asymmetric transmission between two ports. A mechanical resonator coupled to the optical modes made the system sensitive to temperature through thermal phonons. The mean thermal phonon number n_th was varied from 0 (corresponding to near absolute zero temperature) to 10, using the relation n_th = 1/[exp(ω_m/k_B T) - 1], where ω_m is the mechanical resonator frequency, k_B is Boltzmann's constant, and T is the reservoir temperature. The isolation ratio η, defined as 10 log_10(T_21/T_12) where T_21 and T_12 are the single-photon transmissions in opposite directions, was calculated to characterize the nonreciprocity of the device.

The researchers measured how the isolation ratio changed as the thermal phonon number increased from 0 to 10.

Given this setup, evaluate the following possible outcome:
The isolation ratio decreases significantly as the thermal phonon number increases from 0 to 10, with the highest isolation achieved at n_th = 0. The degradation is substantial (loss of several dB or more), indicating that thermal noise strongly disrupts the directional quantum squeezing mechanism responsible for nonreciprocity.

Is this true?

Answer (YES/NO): YES